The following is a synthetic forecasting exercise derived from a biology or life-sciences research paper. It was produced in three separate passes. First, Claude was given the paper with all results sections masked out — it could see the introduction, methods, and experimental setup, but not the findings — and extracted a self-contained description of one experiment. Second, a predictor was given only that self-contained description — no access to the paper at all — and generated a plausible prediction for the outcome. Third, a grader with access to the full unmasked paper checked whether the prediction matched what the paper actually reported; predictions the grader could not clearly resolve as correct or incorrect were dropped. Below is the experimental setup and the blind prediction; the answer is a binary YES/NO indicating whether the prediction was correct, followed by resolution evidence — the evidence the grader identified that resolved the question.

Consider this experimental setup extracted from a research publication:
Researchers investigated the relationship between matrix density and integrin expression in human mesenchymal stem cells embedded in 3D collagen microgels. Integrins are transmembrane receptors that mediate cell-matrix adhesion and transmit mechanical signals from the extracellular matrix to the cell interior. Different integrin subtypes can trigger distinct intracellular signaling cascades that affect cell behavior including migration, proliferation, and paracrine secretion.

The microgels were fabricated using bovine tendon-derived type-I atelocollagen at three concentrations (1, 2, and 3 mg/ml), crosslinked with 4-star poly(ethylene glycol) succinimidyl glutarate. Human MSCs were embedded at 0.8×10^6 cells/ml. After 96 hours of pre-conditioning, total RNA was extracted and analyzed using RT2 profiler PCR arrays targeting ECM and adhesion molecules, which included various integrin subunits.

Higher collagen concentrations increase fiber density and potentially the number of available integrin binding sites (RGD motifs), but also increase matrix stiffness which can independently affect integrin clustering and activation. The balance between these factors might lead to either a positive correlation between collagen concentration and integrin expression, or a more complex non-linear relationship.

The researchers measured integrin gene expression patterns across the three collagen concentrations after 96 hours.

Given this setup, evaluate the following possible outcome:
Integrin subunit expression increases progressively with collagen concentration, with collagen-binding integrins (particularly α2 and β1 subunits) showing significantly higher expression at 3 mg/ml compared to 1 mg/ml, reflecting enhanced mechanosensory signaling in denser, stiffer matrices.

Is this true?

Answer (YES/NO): NO